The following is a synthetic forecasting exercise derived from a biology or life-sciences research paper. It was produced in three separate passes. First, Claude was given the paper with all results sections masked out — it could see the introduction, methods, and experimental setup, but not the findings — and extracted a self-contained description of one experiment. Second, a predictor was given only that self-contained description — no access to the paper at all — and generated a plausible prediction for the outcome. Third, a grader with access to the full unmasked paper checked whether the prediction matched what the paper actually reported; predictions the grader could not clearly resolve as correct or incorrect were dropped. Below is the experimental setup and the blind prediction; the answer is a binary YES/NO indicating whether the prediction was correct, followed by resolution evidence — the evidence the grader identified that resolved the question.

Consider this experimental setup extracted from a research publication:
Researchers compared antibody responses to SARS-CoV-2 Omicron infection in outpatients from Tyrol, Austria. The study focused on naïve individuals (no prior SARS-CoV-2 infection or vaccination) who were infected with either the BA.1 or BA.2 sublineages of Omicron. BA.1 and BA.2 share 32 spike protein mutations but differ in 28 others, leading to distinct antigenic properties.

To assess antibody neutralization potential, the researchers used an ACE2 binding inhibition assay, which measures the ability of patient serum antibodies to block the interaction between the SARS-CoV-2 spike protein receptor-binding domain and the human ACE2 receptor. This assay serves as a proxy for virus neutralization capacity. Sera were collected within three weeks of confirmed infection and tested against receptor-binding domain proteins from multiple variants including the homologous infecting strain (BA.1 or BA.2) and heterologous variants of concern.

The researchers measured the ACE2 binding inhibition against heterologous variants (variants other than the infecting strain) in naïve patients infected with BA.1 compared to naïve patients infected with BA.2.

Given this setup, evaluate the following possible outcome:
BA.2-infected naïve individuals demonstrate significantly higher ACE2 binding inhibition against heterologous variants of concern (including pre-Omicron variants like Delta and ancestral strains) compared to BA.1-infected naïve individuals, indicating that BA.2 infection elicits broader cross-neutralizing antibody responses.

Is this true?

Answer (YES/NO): NO